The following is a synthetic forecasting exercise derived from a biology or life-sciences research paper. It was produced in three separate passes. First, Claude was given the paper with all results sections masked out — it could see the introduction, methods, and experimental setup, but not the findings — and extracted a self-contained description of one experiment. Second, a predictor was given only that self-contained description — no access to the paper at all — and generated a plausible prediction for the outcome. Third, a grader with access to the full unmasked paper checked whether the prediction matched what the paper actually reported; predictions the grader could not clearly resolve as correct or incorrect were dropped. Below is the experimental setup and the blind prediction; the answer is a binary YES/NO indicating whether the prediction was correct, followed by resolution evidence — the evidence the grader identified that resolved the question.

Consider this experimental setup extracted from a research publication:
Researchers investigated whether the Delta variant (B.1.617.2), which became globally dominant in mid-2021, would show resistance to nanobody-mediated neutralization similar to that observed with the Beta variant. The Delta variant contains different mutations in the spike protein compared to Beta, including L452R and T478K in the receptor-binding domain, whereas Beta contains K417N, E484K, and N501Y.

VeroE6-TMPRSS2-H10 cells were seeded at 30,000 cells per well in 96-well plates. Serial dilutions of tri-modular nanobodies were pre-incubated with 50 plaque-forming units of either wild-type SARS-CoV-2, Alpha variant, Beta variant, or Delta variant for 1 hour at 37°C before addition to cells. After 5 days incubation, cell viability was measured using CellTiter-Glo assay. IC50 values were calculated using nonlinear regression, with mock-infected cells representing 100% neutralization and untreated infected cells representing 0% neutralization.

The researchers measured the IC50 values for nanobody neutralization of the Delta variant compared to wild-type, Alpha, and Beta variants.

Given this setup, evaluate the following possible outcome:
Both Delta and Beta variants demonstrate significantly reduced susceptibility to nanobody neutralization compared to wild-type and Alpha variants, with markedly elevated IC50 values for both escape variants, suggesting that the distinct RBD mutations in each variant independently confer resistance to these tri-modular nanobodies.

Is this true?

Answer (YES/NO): NO